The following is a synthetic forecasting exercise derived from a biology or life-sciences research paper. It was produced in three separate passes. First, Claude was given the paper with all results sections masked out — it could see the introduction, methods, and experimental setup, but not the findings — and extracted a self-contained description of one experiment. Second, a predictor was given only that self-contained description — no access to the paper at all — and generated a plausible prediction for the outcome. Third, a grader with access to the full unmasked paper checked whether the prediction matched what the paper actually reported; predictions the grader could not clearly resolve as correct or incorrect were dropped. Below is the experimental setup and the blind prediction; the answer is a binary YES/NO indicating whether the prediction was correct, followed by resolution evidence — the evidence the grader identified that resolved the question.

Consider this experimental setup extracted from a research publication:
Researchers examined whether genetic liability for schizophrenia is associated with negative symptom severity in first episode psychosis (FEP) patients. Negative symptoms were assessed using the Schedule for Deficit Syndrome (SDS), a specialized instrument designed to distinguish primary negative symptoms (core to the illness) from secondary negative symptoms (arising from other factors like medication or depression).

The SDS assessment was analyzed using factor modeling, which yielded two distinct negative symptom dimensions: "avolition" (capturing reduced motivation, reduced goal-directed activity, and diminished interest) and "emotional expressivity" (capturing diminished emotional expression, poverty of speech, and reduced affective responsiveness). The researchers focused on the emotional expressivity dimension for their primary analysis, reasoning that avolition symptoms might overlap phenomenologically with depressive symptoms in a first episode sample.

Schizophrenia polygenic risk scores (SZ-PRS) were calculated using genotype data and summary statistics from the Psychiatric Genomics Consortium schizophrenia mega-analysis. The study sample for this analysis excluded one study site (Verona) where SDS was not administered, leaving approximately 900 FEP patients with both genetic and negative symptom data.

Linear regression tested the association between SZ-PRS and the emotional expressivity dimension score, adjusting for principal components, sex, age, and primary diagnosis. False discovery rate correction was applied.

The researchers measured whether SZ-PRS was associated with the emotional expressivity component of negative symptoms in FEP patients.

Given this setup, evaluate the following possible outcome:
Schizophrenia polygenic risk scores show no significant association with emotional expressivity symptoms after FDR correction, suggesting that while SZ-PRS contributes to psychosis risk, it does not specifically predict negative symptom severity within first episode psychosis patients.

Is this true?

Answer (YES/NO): NO